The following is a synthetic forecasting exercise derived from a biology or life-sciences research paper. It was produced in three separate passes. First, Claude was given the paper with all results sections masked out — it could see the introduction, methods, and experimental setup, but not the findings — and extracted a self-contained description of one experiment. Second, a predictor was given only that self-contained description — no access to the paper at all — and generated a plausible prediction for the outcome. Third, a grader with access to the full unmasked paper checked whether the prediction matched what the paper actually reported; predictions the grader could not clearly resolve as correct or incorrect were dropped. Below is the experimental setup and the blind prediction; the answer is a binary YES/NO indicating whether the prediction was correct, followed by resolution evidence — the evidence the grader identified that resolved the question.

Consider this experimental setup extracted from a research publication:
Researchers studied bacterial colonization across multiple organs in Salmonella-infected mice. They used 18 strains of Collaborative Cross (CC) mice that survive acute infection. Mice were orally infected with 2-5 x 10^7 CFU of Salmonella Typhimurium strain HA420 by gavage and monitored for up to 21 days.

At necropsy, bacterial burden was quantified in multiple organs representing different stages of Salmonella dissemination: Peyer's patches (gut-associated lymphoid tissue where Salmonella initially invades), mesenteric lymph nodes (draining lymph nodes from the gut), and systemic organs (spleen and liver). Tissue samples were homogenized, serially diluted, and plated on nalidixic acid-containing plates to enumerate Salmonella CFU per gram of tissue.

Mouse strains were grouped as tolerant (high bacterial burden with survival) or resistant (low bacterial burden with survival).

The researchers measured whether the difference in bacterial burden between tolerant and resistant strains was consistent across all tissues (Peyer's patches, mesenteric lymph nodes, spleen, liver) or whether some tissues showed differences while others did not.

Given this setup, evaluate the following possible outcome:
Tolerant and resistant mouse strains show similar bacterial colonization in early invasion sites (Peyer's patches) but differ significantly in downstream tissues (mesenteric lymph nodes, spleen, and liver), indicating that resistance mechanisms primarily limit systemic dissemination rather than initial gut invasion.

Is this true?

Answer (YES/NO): NO